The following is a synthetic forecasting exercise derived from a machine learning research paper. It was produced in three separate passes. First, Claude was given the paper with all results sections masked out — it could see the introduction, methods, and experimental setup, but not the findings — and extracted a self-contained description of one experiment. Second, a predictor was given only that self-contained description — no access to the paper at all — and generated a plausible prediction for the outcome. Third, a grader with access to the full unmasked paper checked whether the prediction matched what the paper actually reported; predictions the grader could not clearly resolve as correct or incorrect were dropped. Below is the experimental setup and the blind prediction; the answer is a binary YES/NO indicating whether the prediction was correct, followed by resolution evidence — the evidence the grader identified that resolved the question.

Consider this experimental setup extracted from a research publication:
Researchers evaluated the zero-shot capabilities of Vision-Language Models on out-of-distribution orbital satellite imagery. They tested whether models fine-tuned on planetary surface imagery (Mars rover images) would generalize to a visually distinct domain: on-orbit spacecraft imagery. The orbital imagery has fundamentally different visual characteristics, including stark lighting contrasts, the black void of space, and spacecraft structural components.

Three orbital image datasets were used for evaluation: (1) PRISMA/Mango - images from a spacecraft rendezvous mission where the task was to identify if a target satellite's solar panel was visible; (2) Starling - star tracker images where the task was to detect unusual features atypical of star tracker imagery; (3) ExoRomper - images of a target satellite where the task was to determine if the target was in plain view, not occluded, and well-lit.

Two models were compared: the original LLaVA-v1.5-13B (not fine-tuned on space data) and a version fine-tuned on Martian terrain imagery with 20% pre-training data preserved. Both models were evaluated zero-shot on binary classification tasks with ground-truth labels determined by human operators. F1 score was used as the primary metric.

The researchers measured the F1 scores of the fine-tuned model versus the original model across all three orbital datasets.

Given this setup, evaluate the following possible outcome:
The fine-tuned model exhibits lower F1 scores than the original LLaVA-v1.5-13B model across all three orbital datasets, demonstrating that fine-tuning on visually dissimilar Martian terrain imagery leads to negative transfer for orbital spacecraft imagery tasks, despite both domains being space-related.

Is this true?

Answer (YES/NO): NO